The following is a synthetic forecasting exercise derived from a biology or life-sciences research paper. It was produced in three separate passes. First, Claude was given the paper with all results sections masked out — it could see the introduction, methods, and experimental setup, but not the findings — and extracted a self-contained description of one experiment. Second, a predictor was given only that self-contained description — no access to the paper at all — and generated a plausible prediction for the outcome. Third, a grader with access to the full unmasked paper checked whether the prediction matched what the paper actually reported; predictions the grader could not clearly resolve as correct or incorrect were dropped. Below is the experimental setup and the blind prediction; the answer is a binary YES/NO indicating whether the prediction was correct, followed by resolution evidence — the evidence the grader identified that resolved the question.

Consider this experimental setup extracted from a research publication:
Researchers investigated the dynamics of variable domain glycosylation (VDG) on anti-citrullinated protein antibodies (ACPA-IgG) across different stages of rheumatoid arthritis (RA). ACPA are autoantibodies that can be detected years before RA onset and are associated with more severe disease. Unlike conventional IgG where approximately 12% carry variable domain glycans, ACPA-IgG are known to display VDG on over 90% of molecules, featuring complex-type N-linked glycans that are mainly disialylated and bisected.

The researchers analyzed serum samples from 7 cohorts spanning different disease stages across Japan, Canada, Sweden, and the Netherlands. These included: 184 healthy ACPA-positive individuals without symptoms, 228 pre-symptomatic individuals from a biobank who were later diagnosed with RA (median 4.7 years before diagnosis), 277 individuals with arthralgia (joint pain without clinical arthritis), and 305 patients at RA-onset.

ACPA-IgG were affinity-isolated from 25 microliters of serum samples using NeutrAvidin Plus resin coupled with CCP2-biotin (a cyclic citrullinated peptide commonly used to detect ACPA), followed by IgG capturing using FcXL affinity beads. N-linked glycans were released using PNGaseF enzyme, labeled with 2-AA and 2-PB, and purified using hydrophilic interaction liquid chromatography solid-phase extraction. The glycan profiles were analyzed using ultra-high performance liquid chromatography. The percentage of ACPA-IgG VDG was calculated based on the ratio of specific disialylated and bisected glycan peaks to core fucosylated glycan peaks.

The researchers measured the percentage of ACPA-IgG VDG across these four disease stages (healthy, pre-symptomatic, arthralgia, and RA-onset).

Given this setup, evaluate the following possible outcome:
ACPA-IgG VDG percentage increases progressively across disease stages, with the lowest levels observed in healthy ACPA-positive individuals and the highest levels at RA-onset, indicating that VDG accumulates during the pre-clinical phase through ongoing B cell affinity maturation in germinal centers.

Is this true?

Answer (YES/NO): YES